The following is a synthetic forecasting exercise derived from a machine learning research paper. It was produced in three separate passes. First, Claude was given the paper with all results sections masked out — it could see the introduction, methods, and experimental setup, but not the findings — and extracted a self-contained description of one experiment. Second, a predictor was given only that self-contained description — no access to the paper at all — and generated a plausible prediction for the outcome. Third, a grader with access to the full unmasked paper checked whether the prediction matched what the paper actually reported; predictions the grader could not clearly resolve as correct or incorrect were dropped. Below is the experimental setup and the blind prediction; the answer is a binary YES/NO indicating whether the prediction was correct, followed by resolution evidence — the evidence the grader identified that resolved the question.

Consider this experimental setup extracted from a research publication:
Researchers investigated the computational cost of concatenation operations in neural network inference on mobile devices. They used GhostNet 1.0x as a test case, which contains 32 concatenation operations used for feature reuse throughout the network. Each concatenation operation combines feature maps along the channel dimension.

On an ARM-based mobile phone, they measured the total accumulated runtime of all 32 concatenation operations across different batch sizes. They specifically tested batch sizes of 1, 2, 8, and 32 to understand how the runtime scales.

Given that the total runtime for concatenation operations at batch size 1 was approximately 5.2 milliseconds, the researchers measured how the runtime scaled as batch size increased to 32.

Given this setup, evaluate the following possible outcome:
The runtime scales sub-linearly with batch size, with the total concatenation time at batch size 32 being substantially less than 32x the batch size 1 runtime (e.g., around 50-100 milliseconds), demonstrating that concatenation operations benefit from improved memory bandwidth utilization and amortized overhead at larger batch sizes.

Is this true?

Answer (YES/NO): NO